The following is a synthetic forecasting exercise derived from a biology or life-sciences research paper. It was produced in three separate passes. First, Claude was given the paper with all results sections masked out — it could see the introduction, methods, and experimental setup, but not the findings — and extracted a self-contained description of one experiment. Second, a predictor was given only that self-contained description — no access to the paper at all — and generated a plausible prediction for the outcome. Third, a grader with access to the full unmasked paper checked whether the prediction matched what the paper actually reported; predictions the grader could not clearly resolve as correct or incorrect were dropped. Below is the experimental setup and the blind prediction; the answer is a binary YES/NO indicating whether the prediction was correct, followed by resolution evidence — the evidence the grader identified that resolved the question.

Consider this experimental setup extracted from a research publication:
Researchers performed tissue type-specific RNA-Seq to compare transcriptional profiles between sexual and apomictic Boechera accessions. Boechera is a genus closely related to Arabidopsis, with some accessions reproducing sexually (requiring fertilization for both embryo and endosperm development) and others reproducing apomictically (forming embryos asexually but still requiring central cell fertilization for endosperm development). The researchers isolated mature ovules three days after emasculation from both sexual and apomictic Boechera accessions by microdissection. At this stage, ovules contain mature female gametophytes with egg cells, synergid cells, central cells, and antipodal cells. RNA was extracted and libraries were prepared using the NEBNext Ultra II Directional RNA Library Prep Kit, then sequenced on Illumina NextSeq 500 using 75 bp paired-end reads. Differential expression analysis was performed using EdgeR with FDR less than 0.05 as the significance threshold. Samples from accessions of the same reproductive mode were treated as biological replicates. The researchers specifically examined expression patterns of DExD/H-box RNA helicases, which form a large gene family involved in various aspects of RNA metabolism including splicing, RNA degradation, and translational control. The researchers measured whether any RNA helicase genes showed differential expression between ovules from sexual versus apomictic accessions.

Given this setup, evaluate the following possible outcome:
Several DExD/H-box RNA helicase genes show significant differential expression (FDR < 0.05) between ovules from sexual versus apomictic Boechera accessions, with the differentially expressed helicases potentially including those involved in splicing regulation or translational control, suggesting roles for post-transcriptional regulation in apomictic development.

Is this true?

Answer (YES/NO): YES